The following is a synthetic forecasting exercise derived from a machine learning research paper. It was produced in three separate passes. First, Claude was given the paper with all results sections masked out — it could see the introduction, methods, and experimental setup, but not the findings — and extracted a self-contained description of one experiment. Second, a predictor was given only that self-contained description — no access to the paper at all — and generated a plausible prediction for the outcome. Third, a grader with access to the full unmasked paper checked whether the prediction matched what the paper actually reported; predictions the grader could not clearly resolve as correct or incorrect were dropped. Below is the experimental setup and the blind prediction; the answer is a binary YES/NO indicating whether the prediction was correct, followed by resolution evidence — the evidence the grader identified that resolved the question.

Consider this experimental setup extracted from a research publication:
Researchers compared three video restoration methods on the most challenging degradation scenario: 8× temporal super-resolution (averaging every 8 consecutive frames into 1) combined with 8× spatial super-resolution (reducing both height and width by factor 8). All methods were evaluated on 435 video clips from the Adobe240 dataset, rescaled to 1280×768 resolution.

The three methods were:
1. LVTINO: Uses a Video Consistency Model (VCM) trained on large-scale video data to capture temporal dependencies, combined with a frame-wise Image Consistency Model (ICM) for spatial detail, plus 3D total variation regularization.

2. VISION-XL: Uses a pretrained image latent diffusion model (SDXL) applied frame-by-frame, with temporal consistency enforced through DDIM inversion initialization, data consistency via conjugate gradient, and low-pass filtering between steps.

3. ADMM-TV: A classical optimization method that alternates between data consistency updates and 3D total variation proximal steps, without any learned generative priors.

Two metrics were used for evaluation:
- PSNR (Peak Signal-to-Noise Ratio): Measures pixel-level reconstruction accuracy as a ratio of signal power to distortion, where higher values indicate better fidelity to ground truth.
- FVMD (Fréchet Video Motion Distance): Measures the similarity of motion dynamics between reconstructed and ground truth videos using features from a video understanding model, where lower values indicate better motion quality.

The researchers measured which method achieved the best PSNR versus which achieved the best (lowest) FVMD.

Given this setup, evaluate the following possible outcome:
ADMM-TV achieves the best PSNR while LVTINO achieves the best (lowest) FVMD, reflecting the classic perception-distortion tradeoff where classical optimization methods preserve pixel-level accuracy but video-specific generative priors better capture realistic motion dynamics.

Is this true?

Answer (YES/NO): NO